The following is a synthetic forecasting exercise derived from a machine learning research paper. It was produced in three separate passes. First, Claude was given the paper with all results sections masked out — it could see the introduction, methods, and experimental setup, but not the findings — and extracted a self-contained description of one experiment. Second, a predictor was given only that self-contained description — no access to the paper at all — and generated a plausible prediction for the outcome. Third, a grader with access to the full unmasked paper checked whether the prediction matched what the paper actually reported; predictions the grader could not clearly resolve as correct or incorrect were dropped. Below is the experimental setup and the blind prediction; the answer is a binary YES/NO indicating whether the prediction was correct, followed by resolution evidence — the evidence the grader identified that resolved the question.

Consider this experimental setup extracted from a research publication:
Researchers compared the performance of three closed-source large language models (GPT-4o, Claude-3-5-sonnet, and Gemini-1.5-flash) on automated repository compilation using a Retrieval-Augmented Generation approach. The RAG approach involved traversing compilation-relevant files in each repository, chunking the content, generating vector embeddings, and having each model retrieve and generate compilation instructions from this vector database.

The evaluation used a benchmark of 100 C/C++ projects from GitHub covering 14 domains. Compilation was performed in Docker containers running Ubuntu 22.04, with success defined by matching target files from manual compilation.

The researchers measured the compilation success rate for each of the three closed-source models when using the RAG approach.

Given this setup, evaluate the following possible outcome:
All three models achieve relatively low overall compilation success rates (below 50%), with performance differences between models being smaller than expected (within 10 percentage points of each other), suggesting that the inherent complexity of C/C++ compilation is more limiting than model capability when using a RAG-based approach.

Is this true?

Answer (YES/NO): NO